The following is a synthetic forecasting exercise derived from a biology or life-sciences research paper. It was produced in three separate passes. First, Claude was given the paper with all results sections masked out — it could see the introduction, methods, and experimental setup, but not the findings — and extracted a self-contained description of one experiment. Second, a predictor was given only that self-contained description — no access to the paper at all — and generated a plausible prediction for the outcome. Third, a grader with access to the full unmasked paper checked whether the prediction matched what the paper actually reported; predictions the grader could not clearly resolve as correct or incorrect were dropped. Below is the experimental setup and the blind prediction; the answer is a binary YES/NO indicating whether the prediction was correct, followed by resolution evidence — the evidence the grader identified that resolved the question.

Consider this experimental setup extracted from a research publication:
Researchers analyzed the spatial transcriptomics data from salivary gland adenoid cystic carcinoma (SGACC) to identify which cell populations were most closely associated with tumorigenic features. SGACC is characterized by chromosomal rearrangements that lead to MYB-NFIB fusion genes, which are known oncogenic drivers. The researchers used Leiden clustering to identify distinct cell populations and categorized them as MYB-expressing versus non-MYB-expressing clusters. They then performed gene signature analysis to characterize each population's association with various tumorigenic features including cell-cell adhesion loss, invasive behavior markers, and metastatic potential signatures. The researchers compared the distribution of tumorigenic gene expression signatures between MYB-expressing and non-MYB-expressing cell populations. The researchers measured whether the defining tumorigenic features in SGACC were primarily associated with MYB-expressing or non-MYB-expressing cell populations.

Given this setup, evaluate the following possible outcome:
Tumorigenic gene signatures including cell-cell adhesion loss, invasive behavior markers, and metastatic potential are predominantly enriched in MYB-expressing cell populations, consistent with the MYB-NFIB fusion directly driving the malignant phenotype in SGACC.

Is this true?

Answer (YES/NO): YES